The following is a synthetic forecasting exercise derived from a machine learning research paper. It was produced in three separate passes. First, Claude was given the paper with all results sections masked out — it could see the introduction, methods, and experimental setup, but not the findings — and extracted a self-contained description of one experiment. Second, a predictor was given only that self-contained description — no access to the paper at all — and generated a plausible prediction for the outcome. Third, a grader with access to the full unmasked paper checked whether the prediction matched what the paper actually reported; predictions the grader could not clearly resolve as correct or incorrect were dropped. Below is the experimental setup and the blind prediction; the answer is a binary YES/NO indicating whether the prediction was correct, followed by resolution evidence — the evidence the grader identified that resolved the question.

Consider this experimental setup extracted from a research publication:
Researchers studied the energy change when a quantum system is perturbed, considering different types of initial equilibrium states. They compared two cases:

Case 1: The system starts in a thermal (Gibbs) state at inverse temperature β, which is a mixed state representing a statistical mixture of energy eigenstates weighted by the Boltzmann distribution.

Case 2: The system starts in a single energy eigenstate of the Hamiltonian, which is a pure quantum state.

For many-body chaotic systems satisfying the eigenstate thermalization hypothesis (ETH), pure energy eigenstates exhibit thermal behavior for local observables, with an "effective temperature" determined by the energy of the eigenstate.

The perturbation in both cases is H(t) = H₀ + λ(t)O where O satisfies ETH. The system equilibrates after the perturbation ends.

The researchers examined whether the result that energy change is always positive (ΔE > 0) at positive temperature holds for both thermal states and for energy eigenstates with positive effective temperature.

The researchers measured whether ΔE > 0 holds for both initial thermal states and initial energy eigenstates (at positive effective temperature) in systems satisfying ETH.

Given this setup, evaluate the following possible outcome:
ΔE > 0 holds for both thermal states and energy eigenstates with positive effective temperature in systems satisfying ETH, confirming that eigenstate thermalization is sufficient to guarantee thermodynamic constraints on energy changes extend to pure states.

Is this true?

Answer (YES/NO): YES